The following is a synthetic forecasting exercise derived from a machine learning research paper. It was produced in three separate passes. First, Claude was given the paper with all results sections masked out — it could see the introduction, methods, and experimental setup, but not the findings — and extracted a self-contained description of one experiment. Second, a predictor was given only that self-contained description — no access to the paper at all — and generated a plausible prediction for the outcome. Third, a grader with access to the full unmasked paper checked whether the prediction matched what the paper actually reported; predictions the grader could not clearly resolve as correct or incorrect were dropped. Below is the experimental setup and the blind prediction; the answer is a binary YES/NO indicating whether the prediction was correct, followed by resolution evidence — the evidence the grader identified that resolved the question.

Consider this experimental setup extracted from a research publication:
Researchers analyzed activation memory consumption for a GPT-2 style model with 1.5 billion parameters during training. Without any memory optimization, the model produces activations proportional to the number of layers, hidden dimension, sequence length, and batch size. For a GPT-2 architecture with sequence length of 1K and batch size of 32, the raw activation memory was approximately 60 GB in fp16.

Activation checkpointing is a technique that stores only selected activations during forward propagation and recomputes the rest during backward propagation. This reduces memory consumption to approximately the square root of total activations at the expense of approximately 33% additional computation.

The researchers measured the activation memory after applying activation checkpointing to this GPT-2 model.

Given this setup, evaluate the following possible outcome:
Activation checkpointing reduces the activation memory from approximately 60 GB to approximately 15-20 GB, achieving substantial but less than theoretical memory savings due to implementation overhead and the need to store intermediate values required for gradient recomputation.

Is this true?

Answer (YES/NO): NO